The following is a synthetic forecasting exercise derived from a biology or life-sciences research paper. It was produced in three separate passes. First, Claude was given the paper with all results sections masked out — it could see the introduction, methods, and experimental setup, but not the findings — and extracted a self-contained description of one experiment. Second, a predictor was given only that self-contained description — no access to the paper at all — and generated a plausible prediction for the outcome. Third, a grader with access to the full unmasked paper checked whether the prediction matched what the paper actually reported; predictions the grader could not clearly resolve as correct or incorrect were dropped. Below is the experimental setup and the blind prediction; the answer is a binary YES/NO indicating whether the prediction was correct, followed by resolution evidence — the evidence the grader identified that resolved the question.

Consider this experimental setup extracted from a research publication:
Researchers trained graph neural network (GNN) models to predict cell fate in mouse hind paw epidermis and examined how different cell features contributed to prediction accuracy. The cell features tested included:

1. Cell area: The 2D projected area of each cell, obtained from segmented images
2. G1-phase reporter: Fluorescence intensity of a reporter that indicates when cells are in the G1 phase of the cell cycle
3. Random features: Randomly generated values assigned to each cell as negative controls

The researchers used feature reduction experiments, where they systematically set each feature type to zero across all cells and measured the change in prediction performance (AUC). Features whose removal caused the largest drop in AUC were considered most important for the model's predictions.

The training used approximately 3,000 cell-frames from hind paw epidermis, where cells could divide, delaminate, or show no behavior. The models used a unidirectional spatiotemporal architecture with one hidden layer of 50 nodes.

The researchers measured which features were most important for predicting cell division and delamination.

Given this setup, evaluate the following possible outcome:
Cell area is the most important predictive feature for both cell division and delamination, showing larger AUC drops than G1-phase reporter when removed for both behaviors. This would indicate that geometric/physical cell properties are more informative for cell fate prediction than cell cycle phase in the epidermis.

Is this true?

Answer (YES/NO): YES